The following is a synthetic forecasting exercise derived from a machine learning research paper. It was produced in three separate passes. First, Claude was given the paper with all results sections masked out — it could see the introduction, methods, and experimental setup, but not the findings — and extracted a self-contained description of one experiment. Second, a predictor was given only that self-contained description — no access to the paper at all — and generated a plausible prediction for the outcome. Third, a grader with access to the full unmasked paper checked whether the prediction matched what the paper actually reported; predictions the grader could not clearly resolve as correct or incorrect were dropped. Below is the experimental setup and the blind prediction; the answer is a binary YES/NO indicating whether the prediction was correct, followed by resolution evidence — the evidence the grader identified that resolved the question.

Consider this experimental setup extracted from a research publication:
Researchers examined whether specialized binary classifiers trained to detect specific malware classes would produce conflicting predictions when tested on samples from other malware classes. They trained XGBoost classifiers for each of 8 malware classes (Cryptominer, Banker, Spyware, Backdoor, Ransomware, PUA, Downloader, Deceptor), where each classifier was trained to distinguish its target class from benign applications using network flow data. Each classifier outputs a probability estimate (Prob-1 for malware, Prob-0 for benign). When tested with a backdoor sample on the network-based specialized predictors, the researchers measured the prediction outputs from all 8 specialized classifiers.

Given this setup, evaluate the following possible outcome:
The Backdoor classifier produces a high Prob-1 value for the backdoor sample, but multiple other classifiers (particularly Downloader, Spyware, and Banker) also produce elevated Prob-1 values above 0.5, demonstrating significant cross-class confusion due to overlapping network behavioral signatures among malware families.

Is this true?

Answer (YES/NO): NO